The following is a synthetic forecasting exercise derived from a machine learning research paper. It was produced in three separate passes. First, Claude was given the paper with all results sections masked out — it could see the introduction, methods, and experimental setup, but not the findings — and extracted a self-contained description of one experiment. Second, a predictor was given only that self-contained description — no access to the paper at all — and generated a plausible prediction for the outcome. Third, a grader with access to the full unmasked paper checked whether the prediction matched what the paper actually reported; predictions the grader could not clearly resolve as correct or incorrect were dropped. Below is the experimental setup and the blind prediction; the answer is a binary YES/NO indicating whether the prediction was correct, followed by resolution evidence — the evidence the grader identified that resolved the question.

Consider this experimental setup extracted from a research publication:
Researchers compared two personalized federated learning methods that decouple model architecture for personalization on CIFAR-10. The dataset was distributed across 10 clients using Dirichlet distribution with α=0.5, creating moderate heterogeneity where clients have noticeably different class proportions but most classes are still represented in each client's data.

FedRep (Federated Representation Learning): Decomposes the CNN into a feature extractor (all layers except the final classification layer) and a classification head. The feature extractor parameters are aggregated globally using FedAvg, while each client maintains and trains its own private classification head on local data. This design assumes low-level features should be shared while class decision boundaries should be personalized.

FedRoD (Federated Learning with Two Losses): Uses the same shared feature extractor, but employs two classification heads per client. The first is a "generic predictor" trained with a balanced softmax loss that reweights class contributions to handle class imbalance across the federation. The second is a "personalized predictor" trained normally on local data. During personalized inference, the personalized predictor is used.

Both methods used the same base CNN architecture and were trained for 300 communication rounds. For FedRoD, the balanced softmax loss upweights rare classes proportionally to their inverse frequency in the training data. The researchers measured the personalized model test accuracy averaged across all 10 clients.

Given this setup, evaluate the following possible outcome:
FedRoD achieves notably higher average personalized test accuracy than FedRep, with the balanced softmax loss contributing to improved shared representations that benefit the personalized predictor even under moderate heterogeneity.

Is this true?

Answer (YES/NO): YES